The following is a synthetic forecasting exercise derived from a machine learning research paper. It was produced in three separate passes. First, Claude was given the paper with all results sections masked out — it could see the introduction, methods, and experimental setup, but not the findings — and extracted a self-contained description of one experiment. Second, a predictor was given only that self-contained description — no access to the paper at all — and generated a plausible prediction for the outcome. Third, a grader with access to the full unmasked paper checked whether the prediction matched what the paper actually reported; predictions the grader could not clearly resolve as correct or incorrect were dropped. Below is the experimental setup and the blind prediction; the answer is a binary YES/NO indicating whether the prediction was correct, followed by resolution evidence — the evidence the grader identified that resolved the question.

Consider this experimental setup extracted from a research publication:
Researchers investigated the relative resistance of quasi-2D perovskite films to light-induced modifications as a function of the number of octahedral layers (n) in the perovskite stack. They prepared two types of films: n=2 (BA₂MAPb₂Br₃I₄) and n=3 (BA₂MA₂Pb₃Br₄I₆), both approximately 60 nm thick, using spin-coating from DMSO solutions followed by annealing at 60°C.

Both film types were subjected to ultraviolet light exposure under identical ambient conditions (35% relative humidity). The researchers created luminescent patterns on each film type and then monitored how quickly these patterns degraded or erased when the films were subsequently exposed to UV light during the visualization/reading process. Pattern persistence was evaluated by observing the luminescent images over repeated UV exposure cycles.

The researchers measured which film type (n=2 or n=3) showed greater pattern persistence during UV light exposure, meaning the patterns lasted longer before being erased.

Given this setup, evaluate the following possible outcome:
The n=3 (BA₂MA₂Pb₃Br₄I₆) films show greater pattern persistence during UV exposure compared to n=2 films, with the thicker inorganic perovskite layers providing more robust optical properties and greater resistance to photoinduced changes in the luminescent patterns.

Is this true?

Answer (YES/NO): YES